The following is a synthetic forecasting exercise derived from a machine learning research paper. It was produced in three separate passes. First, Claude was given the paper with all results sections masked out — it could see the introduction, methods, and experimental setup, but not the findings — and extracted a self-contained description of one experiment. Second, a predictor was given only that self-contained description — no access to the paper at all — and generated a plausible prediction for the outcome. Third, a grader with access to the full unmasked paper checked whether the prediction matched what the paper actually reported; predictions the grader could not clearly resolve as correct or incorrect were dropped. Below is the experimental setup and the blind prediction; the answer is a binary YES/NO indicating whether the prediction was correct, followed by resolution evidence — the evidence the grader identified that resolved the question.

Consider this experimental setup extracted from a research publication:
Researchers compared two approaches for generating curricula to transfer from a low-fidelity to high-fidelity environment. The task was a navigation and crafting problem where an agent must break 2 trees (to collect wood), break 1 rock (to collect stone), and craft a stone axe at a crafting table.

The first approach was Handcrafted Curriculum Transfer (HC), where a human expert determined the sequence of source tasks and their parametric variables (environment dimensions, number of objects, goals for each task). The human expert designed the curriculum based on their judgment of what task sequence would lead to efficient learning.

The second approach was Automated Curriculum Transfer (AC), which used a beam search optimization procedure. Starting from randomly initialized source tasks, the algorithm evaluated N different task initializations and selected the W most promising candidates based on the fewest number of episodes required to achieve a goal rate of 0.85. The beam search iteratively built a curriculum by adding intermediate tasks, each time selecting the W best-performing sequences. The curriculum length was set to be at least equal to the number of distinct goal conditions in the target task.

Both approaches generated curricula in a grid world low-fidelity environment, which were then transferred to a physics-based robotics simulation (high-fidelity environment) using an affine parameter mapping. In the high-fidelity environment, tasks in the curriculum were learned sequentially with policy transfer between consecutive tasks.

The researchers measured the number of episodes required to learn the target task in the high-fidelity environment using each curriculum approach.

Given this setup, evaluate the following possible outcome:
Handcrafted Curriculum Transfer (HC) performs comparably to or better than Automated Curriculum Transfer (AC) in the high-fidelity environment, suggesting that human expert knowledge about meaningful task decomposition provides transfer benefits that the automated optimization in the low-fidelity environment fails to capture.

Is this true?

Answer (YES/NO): NO